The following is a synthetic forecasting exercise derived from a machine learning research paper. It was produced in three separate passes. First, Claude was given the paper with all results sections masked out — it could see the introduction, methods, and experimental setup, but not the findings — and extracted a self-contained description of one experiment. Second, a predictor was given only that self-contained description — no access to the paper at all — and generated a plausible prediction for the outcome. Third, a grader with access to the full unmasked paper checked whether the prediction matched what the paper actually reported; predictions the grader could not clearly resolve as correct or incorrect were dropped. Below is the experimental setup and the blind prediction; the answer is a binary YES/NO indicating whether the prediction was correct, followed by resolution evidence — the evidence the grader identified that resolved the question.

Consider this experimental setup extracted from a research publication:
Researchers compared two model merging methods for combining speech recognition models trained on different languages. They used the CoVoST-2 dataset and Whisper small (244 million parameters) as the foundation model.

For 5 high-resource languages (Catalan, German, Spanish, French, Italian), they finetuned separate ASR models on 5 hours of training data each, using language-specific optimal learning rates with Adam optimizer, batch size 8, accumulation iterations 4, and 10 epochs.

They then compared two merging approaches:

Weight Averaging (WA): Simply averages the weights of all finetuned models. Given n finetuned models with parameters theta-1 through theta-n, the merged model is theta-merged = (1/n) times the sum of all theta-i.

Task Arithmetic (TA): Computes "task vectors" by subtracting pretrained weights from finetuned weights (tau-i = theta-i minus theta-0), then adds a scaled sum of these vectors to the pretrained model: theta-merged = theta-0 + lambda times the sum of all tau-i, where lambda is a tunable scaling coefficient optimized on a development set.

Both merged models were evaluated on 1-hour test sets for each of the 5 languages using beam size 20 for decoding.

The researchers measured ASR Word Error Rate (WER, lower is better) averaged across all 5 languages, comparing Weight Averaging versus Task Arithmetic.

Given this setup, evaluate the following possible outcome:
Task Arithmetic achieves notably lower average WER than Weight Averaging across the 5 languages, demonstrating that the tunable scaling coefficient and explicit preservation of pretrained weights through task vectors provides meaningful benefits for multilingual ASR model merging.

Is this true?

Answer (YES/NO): YES